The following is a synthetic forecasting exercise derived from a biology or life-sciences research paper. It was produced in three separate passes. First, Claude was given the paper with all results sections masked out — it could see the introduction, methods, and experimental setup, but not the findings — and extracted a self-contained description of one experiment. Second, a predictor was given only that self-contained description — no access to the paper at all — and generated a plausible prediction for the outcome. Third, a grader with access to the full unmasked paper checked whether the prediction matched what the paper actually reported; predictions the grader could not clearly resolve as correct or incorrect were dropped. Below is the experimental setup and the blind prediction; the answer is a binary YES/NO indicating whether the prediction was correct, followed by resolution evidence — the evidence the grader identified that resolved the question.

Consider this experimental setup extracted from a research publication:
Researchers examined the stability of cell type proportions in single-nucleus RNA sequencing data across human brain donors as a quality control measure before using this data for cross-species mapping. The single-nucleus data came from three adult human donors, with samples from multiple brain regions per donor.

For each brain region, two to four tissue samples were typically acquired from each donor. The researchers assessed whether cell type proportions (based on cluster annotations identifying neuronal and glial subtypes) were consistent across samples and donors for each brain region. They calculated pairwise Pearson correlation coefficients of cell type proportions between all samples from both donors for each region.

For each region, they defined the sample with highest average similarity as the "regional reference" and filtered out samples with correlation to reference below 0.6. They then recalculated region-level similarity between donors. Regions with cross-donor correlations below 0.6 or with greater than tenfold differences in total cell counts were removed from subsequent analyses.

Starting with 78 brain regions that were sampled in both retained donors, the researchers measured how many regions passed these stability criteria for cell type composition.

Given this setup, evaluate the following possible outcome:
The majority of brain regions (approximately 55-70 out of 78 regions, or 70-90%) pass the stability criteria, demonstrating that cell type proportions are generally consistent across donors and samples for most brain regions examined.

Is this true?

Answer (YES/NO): YES